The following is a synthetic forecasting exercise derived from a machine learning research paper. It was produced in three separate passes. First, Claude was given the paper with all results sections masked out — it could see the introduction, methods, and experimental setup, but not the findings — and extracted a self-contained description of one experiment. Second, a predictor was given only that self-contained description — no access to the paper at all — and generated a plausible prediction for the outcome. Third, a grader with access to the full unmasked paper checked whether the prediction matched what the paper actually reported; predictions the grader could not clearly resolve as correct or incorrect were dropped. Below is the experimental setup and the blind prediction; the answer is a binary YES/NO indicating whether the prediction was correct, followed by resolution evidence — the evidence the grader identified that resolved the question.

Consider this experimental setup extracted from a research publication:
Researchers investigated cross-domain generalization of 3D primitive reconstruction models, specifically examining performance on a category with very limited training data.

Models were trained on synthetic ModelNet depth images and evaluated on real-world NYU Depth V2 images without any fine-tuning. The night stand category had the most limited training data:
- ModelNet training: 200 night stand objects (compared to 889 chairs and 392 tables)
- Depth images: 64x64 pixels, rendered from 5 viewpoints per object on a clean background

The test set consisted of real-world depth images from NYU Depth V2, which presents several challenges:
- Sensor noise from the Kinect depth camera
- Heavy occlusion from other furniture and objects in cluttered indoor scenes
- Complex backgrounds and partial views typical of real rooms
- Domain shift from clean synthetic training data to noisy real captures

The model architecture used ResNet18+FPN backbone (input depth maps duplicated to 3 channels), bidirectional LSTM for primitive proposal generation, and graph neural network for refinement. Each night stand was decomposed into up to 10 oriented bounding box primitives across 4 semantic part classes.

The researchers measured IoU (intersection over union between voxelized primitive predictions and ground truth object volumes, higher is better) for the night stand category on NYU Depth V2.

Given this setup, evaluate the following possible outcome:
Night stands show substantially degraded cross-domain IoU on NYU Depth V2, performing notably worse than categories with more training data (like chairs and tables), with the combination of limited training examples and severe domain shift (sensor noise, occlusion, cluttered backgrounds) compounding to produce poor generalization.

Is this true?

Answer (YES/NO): NO